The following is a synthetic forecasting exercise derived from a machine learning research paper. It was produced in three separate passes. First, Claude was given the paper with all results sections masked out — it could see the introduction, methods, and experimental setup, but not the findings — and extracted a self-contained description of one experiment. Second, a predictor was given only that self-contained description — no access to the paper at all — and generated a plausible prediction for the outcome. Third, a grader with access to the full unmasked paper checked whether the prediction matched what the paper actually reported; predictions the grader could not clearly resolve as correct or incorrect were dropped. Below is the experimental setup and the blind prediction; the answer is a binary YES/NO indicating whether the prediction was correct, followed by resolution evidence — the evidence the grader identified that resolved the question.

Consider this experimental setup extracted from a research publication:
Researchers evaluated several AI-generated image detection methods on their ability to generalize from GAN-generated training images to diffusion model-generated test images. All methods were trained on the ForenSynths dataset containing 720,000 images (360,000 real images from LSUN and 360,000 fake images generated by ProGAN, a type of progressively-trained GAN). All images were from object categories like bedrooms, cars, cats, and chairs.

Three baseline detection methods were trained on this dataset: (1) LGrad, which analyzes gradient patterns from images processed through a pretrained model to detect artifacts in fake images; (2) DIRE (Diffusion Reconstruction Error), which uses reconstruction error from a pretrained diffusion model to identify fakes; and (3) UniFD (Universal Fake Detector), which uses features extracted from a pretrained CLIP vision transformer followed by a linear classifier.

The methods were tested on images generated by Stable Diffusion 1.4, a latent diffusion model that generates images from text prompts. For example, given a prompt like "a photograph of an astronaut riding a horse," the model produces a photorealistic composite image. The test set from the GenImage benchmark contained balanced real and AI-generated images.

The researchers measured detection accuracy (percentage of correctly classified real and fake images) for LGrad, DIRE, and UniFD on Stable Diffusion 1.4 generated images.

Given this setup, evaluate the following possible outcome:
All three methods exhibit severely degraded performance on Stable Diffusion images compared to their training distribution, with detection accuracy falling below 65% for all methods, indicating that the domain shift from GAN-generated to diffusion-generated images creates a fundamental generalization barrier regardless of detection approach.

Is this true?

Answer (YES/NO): YES